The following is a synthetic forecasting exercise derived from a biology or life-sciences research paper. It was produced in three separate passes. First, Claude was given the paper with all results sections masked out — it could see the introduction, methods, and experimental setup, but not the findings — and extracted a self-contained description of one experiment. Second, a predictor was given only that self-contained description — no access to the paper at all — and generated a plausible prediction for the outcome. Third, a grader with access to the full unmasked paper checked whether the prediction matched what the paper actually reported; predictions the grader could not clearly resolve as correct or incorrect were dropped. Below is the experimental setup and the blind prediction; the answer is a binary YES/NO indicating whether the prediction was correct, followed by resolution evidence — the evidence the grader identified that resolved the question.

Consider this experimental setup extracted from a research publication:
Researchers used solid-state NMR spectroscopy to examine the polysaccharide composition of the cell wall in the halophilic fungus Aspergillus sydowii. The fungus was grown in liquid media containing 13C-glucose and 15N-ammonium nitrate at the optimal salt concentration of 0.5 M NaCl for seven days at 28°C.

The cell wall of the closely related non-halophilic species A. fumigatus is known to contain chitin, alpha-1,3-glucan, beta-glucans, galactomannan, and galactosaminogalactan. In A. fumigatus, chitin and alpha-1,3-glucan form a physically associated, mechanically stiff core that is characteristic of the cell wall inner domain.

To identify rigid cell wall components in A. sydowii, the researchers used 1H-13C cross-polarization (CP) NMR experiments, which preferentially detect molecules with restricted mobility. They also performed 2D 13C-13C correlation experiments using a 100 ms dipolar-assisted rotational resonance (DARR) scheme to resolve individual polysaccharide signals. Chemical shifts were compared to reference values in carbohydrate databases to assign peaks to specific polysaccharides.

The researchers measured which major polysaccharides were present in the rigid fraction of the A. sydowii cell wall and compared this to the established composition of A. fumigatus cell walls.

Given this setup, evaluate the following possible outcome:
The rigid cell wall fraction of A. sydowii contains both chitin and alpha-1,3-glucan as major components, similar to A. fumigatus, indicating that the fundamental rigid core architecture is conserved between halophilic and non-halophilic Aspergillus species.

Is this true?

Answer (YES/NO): NO